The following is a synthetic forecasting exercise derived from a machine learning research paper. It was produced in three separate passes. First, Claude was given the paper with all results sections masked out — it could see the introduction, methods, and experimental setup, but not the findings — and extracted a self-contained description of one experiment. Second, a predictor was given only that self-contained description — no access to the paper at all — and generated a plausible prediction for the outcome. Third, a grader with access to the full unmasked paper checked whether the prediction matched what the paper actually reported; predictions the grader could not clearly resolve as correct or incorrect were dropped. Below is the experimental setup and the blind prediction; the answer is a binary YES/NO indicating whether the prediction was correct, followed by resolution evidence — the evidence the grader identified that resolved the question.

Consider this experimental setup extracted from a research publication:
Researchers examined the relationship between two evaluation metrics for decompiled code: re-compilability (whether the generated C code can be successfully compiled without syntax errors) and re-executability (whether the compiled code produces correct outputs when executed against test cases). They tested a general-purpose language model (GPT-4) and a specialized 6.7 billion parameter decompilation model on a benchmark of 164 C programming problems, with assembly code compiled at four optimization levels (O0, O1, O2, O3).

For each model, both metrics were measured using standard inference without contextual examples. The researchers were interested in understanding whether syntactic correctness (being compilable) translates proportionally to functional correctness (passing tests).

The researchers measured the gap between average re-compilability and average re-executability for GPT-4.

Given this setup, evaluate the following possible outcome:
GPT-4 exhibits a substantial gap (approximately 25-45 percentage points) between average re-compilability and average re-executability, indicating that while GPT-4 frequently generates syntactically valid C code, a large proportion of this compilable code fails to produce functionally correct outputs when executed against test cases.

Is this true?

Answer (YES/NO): NO